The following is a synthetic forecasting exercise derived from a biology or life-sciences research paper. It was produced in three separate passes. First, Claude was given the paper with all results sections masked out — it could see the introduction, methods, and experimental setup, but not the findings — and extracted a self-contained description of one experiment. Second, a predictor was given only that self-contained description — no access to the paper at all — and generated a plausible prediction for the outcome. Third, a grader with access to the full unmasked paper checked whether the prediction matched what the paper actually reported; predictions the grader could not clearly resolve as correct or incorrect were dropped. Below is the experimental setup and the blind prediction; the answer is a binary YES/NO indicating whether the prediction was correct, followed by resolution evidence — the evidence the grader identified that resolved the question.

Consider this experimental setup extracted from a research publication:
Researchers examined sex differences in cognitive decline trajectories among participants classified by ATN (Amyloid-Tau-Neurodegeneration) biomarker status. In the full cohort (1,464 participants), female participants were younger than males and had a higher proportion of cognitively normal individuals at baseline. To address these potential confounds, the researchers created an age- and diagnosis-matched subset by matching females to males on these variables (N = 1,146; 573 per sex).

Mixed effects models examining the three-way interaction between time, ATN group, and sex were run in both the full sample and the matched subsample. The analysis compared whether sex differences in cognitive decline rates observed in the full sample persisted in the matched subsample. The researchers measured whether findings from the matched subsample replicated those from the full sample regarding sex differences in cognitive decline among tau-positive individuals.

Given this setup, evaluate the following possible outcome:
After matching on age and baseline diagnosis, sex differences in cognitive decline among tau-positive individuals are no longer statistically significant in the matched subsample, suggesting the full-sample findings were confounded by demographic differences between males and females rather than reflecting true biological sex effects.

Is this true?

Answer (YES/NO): NO